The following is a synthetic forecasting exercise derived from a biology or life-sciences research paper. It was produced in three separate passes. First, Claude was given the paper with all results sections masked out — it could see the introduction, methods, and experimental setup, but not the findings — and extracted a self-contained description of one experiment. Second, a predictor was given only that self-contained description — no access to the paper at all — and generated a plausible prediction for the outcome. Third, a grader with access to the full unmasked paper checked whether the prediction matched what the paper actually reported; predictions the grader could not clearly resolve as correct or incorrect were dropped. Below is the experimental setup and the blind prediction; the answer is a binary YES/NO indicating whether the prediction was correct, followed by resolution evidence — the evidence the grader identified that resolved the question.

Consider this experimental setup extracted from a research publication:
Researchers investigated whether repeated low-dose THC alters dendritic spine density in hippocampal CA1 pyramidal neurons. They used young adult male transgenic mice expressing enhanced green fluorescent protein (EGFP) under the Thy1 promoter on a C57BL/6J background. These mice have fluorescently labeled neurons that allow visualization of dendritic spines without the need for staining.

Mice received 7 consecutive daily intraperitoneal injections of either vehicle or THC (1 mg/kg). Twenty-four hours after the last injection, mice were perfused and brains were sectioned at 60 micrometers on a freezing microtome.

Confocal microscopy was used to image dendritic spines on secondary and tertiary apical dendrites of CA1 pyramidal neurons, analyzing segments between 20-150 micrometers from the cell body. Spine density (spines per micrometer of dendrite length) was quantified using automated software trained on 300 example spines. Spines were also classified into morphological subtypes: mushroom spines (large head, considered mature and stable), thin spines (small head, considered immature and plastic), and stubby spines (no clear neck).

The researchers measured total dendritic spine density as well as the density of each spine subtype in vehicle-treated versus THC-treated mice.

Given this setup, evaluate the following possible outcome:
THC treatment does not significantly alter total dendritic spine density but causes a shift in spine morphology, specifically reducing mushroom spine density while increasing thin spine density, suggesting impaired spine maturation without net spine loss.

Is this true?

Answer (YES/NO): NO